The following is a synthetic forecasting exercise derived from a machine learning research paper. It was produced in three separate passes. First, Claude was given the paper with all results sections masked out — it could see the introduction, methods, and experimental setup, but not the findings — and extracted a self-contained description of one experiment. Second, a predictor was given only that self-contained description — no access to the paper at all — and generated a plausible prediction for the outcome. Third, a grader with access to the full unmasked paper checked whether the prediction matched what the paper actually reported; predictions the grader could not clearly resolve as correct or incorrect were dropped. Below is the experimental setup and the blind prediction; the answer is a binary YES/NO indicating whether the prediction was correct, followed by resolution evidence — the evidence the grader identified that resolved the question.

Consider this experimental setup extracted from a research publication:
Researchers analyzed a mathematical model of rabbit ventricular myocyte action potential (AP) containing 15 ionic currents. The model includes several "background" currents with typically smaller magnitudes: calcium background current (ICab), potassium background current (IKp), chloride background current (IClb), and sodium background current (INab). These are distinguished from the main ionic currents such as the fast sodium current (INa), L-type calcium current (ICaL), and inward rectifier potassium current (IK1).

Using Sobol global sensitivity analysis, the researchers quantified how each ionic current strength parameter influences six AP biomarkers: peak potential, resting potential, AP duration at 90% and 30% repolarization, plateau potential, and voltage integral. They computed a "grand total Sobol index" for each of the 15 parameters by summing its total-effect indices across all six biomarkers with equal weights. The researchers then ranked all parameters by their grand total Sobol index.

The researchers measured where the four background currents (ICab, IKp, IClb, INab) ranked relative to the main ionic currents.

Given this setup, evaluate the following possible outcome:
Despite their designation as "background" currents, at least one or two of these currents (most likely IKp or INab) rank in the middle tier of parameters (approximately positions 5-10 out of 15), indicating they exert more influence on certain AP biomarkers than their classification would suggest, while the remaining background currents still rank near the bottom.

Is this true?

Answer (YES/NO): NO